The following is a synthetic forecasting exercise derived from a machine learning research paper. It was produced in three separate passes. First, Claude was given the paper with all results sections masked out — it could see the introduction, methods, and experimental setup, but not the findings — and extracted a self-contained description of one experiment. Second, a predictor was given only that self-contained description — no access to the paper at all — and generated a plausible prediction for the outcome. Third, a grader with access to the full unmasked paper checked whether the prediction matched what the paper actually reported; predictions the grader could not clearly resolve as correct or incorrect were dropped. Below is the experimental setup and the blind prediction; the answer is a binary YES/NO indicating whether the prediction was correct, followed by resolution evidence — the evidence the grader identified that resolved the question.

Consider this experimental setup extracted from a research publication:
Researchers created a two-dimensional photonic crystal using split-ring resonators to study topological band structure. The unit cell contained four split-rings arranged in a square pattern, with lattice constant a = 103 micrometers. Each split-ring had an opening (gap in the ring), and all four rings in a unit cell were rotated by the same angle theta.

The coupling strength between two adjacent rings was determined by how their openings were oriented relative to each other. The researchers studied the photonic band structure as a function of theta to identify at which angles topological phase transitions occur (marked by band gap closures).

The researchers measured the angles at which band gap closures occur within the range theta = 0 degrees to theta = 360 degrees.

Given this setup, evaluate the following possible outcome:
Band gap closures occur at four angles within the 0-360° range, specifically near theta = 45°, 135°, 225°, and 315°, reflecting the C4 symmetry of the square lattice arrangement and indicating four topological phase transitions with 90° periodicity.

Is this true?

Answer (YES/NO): YES